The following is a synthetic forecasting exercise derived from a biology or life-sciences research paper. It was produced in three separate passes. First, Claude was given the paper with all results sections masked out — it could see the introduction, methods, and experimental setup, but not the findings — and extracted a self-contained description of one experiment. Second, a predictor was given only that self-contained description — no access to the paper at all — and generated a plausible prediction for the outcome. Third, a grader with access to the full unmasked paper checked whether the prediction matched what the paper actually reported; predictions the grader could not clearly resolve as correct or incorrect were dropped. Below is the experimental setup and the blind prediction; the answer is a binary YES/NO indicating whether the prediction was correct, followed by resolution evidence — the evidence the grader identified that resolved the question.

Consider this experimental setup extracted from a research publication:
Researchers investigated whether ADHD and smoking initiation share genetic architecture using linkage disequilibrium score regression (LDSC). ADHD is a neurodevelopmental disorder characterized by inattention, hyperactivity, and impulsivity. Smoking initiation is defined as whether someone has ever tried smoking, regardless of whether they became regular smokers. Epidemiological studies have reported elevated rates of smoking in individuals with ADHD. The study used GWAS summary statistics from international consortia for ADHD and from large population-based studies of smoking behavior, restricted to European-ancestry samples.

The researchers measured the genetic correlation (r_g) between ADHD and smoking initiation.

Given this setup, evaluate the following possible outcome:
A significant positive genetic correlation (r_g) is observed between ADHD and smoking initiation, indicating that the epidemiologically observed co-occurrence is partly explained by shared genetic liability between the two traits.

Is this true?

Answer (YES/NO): YES